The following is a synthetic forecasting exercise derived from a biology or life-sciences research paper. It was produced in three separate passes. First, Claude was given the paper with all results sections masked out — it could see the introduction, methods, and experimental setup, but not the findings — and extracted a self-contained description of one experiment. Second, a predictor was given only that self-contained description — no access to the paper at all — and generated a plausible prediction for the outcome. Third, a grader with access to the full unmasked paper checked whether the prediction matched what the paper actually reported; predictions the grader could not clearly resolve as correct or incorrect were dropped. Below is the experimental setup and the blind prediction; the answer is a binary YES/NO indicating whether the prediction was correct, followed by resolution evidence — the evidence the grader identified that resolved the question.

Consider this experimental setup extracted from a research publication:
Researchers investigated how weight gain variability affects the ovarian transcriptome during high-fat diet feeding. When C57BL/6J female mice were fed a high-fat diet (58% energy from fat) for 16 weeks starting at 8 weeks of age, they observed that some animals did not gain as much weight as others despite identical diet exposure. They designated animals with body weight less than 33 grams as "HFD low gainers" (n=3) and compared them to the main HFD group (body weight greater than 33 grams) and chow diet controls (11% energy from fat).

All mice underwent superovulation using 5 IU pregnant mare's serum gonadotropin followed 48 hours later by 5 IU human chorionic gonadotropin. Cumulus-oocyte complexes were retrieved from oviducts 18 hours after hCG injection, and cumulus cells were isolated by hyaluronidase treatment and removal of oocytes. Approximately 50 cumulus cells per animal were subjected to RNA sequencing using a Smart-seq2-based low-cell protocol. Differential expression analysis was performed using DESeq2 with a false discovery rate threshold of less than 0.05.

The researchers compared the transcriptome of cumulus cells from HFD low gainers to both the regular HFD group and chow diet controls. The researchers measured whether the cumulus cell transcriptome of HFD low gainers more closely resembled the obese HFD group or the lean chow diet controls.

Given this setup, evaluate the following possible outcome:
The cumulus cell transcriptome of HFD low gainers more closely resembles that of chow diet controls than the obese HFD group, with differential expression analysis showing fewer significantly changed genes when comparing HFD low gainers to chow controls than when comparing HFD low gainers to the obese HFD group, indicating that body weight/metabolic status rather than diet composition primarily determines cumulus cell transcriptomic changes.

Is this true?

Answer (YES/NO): NO